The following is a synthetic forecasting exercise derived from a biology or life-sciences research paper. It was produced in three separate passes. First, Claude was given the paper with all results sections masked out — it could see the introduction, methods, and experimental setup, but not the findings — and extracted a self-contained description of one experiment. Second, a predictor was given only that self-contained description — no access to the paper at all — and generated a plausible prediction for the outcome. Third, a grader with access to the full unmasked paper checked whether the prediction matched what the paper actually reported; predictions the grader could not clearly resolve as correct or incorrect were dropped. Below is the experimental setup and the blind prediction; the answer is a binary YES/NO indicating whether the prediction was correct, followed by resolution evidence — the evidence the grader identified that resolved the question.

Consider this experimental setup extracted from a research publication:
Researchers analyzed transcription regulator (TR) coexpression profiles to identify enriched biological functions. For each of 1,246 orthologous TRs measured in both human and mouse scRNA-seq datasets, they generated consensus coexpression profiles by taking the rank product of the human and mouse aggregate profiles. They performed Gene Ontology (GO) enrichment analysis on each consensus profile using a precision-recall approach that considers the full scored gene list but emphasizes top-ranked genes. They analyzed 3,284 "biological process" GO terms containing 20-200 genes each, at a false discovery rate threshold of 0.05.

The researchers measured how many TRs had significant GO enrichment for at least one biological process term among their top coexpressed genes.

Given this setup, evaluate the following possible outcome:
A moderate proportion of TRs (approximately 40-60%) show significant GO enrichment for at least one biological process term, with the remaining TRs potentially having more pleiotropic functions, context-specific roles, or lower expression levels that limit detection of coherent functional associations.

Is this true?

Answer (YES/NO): NO